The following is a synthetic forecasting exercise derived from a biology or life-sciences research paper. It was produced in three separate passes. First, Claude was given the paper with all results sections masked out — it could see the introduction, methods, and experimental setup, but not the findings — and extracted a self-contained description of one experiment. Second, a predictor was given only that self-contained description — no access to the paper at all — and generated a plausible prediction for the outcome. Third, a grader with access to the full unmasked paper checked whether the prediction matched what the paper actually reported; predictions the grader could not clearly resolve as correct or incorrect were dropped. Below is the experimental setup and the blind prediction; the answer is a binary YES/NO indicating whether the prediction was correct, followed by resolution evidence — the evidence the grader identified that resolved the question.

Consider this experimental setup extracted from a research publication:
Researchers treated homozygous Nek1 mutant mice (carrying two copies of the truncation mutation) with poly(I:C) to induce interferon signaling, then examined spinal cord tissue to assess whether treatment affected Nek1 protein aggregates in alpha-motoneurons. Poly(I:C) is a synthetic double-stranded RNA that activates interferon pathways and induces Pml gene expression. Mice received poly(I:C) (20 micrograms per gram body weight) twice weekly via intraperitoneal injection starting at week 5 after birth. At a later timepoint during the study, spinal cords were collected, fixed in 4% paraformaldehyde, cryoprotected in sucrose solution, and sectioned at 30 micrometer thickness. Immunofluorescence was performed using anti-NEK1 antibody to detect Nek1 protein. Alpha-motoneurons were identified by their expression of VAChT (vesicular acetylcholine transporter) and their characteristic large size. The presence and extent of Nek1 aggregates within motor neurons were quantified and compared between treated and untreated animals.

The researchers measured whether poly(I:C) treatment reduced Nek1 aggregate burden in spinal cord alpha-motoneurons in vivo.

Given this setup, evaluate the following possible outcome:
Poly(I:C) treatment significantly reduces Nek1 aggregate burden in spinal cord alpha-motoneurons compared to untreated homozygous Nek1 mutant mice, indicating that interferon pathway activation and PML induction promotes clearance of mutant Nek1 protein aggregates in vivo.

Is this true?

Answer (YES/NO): YES